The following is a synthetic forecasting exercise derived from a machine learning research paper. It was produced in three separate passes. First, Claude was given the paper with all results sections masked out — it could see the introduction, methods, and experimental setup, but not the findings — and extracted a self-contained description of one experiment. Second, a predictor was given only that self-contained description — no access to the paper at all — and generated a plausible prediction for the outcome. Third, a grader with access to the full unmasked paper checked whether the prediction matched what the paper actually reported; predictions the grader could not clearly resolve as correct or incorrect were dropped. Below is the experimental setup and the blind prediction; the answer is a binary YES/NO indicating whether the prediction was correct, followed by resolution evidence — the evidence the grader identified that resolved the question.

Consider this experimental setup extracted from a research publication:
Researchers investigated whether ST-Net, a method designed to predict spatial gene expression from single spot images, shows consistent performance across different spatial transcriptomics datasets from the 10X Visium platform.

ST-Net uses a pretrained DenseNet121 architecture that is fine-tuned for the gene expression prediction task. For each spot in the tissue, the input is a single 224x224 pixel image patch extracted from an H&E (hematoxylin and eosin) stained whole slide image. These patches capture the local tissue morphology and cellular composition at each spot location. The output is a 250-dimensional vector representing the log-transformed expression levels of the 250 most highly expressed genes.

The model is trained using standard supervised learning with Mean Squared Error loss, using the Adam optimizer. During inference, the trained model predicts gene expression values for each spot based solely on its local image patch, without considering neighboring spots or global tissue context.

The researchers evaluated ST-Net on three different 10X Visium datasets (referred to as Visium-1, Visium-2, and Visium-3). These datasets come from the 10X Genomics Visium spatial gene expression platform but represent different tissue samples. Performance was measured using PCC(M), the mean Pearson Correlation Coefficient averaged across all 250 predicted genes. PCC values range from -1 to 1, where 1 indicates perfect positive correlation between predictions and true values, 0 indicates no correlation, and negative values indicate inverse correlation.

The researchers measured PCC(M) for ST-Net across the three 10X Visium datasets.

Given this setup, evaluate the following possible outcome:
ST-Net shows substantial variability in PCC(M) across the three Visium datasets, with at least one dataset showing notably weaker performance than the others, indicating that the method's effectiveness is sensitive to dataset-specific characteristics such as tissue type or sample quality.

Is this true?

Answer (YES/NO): YES